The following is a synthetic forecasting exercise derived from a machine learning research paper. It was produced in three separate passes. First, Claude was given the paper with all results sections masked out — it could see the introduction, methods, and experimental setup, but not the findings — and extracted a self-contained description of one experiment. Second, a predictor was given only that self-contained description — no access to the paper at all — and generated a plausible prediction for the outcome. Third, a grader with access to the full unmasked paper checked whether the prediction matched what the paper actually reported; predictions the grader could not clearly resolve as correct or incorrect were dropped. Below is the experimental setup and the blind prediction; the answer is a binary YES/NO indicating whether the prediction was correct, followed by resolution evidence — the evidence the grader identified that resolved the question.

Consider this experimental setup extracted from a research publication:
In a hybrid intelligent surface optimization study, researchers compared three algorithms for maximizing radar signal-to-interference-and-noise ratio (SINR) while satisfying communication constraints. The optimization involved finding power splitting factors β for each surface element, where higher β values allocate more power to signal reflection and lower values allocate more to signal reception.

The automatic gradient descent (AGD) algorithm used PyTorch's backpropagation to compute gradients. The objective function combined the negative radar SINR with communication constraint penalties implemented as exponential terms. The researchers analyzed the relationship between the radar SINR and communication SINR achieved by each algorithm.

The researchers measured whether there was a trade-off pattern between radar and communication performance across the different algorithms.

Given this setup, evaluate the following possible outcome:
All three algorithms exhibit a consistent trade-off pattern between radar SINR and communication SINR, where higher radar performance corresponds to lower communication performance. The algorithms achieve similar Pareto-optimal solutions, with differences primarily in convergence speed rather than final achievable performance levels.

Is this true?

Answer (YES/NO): NO